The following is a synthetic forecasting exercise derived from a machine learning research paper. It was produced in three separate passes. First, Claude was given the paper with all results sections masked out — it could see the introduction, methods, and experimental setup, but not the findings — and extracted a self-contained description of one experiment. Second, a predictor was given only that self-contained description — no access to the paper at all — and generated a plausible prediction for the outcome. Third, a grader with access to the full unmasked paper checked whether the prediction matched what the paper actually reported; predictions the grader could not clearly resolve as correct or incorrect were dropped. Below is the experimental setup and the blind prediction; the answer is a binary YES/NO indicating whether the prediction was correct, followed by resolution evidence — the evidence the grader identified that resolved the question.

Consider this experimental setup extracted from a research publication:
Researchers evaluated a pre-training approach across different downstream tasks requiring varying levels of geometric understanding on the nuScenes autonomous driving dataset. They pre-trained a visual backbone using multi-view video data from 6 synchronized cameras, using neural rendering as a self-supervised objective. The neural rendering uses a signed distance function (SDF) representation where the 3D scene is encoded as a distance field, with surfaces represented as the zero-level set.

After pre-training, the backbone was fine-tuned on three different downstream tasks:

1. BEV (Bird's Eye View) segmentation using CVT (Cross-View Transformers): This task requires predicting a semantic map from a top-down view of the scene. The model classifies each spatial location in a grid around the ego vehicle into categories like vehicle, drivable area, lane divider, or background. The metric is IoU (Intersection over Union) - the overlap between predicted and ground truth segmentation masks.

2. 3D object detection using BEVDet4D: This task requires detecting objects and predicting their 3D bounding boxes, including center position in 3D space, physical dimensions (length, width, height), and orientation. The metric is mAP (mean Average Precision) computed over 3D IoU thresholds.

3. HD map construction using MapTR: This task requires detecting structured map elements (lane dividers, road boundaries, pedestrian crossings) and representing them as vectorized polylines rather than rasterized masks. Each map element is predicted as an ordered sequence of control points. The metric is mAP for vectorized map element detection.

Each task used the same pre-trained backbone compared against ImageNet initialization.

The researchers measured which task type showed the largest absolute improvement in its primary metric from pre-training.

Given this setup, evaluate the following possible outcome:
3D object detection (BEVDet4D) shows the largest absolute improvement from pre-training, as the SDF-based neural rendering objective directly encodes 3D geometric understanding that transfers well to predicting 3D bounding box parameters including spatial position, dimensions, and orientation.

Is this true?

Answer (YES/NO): NO